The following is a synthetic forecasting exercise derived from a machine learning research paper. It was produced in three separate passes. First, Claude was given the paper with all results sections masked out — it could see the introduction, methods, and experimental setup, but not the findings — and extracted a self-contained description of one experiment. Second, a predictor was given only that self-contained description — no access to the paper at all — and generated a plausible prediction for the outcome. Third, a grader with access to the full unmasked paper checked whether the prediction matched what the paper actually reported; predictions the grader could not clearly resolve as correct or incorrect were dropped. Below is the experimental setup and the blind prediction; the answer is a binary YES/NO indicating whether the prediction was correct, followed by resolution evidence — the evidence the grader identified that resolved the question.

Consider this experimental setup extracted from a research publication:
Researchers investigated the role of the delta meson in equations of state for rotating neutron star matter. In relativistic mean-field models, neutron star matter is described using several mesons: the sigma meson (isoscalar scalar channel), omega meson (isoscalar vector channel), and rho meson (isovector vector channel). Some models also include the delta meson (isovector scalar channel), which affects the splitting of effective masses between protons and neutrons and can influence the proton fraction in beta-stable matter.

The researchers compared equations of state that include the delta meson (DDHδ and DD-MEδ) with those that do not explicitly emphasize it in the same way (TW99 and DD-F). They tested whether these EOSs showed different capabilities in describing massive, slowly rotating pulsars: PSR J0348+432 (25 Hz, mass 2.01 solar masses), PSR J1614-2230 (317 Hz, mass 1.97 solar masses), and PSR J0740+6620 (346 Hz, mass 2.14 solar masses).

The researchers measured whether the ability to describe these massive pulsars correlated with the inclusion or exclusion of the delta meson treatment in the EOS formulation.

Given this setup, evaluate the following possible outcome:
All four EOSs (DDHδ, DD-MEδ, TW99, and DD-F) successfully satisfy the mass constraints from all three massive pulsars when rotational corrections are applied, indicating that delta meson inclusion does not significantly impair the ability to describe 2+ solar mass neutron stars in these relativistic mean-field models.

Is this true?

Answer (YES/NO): NO